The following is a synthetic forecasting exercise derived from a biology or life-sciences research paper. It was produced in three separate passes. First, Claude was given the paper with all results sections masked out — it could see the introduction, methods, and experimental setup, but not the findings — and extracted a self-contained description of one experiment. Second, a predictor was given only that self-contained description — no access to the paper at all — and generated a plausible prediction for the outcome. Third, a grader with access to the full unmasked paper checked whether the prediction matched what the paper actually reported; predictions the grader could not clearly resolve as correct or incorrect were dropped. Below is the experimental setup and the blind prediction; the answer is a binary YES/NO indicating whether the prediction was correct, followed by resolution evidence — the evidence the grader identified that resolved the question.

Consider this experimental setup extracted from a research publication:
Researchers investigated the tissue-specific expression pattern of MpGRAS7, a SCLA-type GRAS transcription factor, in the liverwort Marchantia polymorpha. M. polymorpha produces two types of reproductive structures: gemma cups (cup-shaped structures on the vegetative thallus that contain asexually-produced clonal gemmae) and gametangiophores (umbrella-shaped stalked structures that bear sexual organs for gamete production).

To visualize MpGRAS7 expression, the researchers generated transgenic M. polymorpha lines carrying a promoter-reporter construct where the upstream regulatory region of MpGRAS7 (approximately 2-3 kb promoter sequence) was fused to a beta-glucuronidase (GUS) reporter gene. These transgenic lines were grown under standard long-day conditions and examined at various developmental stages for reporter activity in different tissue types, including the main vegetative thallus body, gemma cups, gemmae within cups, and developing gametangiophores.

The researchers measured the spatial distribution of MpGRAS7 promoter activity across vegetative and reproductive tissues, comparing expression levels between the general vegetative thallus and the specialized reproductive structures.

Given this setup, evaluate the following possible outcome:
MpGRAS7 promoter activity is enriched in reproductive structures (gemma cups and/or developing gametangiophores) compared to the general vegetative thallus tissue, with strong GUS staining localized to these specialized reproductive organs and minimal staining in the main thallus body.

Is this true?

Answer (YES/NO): YES